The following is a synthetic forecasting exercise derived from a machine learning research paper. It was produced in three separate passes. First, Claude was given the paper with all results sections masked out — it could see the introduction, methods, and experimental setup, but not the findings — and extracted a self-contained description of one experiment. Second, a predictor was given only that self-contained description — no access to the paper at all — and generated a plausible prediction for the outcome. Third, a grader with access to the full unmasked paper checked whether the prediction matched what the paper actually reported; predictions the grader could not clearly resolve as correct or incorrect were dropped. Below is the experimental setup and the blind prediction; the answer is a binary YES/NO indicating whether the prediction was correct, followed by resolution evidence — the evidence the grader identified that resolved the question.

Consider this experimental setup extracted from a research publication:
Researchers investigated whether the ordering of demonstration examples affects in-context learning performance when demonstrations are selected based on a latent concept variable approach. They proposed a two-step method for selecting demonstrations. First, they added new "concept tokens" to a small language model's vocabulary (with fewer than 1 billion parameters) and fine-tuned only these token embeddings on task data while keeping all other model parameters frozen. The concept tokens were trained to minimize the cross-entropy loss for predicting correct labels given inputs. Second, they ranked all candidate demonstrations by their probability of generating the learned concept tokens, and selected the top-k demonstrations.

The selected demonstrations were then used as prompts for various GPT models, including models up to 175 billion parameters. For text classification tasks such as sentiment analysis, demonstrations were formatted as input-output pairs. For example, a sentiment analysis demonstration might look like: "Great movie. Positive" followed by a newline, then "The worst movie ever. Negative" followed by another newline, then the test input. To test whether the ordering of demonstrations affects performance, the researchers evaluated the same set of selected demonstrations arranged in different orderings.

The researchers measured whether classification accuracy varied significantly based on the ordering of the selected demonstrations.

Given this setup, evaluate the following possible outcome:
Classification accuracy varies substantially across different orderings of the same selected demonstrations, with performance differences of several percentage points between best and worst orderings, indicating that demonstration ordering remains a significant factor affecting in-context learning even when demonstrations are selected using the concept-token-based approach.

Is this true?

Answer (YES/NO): NO